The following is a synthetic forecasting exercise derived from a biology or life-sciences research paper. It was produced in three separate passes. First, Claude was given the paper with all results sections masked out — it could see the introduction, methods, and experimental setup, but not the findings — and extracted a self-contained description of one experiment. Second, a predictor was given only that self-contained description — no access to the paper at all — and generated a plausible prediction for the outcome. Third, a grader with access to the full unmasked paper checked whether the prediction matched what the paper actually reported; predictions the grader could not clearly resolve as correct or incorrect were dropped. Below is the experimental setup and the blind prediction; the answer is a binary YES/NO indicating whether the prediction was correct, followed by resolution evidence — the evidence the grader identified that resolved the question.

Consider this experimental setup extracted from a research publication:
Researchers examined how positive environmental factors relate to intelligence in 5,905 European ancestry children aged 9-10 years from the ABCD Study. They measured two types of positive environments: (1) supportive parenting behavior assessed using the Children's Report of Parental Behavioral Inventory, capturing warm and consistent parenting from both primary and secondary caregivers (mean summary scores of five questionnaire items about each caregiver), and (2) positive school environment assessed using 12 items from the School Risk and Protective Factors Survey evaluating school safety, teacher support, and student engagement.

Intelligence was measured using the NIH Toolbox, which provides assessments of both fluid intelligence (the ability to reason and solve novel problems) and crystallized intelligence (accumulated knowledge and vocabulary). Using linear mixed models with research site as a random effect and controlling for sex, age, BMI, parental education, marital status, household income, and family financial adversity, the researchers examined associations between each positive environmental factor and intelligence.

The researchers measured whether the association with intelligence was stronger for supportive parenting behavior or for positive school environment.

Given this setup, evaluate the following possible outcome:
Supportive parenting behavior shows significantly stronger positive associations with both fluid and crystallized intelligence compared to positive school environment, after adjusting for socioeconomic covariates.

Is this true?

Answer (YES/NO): NO